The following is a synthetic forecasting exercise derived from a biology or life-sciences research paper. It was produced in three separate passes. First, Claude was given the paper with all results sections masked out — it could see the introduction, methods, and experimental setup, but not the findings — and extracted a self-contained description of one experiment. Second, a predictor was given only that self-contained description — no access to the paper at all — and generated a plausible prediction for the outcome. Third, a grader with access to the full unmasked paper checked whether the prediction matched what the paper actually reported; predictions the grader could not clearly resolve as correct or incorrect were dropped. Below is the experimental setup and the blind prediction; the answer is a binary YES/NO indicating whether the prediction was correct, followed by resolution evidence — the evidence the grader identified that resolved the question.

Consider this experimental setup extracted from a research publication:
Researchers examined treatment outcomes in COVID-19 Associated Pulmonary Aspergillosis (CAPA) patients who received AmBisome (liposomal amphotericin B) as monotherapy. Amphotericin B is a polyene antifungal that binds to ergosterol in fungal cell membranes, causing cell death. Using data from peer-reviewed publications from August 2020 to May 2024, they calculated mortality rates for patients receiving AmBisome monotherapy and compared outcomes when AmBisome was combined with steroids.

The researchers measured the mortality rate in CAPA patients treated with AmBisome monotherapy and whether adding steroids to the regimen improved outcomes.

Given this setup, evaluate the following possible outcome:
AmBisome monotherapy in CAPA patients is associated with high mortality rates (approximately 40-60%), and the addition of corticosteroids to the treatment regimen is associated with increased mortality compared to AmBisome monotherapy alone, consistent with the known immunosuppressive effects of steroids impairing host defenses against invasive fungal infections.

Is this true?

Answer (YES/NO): NO